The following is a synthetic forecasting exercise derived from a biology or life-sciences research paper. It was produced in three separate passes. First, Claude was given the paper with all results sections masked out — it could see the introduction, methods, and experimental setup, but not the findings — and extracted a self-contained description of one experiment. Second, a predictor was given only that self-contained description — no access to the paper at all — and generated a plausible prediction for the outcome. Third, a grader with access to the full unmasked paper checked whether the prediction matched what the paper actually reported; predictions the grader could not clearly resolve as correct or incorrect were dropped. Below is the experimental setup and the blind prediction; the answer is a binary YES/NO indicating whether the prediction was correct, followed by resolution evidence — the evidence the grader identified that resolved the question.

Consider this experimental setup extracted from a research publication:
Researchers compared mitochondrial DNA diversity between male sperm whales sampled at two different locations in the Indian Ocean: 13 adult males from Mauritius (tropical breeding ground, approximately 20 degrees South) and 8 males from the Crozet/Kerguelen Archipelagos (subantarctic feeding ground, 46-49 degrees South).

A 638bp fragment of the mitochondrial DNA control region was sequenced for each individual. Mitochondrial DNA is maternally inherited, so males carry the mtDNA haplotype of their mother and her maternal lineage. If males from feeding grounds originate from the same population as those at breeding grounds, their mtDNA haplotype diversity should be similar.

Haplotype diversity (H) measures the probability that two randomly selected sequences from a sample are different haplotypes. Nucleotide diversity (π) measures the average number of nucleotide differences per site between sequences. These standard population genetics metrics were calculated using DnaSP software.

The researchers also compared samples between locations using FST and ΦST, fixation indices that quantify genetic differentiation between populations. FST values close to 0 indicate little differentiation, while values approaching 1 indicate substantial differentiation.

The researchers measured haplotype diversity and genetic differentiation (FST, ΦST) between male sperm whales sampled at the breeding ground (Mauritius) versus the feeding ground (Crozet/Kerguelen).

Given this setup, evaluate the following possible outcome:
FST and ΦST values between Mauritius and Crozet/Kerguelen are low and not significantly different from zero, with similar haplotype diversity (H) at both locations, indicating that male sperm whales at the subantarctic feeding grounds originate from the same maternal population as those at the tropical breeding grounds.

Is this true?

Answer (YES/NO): NO